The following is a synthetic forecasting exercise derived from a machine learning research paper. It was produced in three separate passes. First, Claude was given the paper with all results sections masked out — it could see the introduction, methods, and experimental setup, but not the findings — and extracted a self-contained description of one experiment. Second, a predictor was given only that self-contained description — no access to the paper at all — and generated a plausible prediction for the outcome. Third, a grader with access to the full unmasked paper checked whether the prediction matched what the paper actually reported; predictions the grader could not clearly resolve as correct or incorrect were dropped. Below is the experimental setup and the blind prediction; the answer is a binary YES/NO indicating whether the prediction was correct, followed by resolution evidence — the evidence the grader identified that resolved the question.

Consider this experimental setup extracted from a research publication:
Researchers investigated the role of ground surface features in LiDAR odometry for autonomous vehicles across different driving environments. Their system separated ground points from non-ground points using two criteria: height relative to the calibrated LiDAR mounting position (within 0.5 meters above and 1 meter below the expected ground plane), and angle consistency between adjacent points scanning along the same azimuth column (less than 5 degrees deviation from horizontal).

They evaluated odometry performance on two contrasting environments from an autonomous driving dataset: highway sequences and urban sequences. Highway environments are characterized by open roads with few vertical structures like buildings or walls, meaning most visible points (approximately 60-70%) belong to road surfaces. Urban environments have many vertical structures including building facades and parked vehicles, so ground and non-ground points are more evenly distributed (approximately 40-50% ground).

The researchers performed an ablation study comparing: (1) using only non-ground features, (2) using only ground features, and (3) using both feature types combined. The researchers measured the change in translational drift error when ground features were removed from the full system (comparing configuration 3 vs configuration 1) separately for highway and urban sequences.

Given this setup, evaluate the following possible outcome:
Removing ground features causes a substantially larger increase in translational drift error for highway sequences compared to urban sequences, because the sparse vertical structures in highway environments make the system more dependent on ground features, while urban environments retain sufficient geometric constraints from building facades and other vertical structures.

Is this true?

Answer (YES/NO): NO